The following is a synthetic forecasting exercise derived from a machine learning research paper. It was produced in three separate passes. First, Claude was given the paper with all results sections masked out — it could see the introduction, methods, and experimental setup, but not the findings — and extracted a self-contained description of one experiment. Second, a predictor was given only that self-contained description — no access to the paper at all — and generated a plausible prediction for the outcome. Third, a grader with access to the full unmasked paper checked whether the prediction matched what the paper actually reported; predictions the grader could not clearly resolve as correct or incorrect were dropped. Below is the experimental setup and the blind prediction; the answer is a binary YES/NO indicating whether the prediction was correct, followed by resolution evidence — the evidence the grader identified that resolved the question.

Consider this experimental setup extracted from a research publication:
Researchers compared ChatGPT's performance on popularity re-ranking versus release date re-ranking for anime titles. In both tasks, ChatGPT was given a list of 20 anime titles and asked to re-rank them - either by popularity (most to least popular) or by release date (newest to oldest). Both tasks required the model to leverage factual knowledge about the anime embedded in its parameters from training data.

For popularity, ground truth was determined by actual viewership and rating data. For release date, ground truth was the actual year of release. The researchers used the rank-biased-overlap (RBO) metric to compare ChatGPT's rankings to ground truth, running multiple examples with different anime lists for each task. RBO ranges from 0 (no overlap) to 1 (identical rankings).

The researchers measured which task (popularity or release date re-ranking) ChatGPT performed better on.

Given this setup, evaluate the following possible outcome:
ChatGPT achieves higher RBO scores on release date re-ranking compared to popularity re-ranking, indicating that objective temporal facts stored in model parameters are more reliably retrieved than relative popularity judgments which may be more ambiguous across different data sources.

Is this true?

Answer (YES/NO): NO